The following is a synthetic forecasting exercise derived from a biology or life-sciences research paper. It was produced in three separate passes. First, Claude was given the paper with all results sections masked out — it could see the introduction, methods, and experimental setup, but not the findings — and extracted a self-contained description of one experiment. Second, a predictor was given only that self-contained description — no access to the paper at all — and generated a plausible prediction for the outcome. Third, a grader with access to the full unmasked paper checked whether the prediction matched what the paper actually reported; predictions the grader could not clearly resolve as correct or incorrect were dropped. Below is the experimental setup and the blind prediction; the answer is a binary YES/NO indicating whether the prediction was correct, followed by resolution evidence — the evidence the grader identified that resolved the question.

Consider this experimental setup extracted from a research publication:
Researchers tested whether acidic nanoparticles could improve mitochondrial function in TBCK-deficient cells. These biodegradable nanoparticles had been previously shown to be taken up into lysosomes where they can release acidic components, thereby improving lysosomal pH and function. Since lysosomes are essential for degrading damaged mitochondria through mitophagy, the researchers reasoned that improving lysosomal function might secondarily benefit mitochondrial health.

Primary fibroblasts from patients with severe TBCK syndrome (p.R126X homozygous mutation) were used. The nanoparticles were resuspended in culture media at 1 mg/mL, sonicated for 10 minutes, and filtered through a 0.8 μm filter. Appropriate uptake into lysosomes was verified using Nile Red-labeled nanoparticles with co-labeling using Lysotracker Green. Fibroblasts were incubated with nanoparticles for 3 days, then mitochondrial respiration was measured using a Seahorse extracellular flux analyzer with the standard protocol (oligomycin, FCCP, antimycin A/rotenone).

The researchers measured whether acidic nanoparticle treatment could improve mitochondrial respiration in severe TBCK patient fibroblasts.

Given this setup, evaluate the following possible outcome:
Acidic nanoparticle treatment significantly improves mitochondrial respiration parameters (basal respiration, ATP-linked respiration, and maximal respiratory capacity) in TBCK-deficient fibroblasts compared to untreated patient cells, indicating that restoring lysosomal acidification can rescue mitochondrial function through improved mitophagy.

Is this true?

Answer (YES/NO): NO